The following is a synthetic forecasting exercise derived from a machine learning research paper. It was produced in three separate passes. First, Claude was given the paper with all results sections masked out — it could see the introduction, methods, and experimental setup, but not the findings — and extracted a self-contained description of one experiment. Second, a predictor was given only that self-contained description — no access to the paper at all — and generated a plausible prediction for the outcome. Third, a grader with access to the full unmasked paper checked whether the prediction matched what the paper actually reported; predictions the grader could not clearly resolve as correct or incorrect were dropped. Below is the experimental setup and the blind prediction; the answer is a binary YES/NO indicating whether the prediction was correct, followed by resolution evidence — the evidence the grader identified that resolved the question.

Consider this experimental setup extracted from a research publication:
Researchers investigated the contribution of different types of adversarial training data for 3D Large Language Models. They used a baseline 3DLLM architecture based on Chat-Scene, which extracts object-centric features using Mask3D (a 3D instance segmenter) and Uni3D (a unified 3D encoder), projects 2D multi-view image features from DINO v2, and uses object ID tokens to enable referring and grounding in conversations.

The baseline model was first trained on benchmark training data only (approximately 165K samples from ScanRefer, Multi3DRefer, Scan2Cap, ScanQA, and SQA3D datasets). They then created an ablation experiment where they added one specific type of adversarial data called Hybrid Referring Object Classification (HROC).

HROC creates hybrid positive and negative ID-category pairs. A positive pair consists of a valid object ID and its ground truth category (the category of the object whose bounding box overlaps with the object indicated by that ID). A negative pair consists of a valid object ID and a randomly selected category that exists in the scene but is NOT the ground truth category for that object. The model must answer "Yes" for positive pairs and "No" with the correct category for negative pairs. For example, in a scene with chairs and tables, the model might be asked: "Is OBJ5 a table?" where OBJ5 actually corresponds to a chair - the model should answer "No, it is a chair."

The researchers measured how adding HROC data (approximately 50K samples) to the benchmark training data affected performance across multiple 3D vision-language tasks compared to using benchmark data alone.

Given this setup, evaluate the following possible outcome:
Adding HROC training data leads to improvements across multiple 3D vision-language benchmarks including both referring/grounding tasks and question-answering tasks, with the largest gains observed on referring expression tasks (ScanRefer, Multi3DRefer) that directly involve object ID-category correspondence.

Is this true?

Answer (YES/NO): NO